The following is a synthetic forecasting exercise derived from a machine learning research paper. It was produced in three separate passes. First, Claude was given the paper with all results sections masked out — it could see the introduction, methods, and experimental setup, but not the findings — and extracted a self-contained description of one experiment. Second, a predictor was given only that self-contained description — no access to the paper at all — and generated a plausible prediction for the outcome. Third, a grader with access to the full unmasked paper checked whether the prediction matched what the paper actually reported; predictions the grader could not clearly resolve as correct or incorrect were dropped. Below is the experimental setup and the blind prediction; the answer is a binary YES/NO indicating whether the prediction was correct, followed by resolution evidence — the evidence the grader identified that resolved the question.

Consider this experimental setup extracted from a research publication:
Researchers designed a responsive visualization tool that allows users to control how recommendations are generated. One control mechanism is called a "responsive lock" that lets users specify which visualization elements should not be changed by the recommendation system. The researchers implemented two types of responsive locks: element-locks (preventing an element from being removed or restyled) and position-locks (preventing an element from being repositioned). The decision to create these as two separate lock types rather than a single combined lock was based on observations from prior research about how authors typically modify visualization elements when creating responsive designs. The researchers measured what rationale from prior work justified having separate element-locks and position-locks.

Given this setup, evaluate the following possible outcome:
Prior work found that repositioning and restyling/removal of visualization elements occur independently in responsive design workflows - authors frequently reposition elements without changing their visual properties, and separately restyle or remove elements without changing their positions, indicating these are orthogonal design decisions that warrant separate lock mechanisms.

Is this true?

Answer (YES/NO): YES